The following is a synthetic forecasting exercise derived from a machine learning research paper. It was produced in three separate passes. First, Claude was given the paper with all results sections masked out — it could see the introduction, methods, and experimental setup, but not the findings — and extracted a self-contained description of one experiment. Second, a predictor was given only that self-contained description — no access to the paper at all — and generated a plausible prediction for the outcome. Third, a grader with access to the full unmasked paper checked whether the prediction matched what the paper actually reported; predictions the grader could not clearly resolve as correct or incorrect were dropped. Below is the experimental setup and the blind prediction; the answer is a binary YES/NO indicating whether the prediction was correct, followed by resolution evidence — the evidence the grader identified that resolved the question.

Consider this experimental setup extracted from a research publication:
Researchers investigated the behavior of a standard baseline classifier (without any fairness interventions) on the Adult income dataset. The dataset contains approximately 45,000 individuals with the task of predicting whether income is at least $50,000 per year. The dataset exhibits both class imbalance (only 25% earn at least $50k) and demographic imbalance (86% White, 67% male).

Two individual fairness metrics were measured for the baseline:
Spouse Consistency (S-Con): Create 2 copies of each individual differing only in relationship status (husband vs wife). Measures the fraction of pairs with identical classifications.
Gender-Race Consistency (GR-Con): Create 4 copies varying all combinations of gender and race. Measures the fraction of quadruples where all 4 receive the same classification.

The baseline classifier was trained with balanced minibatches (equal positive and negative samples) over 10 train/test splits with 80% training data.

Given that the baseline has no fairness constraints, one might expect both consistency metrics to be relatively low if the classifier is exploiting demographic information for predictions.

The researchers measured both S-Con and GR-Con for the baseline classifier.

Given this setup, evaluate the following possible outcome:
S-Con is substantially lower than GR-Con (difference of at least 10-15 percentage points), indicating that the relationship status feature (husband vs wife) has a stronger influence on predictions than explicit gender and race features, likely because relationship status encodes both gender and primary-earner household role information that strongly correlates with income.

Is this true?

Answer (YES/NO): NO